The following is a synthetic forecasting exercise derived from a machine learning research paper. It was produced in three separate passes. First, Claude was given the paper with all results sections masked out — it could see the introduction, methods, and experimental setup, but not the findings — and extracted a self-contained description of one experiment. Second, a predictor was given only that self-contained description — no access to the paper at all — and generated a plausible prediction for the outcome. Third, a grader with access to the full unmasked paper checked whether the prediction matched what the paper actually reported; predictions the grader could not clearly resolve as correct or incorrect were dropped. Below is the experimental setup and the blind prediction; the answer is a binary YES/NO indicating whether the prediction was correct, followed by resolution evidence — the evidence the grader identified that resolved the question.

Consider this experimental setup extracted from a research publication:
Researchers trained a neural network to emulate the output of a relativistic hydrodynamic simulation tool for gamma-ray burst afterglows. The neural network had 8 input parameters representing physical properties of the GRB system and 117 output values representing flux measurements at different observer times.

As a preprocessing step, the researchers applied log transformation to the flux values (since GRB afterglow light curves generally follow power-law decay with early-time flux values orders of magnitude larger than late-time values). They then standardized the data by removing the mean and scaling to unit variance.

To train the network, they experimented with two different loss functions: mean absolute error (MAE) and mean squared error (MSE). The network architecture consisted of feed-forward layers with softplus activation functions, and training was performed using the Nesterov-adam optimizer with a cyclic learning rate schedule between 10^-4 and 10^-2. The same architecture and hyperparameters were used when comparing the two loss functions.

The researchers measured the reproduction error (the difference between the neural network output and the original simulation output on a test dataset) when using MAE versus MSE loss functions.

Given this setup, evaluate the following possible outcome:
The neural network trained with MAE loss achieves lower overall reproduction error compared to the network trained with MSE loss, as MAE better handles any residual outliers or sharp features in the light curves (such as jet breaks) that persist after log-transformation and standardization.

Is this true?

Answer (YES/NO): YES